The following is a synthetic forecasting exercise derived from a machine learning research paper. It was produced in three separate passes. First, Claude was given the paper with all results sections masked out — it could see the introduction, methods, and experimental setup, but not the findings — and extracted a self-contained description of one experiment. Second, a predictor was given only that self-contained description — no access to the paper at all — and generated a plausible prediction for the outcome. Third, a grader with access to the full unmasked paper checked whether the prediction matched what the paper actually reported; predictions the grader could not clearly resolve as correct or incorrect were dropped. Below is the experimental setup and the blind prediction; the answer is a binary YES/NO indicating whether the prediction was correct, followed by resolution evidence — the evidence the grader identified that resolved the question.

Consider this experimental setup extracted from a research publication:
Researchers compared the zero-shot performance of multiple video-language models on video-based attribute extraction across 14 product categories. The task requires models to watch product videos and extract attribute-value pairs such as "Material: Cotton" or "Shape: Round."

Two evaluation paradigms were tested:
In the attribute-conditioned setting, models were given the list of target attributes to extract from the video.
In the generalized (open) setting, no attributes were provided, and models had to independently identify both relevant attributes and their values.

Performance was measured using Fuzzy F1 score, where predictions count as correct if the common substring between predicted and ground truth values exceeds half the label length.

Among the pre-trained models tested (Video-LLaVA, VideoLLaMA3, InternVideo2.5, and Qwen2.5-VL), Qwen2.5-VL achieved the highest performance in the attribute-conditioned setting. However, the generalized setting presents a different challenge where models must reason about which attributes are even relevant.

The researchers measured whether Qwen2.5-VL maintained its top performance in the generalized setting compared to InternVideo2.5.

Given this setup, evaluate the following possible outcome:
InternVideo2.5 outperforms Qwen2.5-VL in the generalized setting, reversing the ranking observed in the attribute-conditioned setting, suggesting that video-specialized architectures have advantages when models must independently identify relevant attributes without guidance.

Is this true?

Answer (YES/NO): YES